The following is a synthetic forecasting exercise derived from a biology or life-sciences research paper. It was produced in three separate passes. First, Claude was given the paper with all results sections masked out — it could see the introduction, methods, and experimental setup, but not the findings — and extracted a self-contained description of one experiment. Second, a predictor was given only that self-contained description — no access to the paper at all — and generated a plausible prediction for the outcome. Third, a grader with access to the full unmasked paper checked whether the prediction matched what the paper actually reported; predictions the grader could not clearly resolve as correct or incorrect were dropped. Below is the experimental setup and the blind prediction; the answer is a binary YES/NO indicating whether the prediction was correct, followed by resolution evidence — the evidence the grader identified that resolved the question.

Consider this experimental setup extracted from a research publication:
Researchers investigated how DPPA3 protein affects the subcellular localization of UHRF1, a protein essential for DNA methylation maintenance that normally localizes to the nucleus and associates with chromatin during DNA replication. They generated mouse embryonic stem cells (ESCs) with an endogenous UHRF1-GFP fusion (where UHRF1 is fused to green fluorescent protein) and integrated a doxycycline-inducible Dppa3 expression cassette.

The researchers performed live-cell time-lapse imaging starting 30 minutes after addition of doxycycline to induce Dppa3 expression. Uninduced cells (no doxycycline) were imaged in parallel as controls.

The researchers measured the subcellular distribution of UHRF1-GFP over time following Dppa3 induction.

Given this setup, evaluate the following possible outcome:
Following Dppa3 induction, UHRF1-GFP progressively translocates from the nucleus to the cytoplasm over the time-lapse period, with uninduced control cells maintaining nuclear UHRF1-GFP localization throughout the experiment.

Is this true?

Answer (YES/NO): YES